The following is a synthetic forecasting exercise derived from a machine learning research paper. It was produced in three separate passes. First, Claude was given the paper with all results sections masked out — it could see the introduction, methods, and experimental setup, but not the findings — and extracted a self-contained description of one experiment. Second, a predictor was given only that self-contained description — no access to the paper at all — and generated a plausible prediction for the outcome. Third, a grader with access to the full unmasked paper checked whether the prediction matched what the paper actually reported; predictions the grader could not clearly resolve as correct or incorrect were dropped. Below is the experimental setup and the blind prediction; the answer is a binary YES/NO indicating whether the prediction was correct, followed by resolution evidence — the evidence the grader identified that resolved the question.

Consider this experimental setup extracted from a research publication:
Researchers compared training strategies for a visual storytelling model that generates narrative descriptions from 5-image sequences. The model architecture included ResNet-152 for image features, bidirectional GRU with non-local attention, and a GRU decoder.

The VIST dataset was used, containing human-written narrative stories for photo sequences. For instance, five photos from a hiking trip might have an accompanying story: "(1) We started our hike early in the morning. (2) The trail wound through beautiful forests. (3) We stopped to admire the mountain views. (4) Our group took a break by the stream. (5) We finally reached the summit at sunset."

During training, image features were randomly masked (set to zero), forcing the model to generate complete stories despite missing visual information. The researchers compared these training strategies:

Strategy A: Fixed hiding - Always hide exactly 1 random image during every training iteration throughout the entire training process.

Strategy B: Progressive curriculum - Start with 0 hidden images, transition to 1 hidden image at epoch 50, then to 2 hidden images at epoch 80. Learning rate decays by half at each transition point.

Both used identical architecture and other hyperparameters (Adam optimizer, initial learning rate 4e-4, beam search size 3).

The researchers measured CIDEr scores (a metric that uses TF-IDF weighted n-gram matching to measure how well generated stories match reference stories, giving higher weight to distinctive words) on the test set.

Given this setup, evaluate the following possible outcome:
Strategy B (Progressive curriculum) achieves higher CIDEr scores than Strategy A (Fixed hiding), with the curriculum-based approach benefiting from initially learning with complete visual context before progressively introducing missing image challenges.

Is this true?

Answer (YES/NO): YES